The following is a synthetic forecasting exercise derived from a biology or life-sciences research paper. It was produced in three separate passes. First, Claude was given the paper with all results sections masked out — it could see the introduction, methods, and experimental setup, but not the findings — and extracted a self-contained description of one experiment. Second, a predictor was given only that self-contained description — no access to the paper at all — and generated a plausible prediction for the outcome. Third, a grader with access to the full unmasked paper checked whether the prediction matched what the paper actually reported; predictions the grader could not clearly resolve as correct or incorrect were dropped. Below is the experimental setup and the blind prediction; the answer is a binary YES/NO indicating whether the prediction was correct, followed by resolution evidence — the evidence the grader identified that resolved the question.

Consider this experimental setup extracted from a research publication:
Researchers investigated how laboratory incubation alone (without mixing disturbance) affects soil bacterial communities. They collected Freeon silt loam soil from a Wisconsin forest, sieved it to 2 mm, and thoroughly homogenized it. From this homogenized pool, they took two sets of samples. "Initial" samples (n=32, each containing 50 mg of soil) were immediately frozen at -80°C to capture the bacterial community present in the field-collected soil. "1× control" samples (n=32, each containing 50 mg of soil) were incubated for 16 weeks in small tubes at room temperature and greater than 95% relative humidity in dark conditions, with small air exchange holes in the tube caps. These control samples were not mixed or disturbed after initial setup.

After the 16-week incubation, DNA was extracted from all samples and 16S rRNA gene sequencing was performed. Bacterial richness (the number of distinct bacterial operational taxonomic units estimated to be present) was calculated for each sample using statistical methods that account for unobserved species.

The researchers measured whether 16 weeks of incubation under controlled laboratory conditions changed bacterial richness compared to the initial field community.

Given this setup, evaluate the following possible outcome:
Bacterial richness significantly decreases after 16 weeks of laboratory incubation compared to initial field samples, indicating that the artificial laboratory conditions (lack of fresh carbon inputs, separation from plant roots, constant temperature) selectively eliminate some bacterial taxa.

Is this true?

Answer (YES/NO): NO